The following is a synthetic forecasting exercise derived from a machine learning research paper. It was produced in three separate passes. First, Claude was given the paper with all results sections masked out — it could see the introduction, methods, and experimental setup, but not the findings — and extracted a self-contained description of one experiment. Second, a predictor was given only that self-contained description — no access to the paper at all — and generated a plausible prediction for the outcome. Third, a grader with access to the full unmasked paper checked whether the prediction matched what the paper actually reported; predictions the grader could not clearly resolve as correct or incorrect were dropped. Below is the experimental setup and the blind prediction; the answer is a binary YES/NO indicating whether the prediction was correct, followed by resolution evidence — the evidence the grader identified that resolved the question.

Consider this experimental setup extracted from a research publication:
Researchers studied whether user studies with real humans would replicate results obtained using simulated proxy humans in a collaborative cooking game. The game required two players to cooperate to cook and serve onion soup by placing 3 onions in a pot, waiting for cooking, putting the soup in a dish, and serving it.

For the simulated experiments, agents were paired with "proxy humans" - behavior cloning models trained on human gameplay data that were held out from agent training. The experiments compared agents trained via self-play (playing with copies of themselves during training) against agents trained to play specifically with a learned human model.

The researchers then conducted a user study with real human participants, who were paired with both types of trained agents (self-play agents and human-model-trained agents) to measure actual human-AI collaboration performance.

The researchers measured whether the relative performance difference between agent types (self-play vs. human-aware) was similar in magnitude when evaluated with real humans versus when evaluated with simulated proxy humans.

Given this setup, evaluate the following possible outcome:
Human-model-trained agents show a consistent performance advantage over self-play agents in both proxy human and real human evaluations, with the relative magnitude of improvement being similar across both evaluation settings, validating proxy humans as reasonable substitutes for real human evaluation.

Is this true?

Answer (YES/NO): NO